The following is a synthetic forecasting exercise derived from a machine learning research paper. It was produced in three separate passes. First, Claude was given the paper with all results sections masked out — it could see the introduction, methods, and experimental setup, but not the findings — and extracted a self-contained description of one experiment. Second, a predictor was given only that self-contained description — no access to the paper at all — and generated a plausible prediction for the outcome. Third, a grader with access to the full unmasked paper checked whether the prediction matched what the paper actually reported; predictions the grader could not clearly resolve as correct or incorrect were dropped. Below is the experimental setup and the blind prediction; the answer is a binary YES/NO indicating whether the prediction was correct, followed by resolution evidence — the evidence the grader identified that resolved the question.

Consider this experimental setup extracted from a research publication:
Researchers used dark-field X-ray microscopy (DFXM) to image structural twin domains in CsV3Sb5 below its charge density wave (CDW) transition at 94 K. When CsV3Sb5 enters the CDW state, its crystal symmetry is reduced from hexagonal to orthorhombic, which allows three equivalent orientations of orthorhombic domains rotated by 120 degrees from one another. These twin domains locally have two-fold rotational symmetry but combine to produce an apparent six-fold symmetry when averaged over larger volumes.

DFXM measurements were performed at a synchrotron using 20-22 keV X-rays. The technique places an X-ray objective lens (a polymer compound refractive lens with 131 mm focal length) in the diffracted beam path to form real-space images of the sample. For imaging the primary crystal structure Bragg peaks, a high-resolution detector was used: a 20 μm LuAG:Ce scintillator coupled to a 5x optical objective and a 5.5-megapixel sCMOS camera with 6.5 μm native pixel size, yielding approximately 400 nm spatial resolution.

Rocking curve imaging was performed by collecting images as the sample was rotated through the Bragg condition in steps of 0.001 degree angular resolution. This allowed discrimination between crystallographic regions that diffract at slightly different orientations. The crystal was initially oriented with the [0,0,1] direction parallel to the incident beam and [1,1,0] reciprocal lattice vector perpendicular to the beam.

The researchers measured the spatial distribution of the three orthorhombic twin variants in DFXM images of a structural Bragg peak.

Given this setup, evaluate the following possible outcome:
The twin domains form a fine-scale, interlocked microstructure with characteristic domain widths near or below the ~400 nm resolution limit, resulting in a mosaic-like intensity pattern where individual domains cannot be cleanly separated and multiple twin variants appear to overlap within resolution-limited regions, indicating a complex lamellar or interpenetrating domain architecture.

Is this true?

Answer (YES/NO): NO